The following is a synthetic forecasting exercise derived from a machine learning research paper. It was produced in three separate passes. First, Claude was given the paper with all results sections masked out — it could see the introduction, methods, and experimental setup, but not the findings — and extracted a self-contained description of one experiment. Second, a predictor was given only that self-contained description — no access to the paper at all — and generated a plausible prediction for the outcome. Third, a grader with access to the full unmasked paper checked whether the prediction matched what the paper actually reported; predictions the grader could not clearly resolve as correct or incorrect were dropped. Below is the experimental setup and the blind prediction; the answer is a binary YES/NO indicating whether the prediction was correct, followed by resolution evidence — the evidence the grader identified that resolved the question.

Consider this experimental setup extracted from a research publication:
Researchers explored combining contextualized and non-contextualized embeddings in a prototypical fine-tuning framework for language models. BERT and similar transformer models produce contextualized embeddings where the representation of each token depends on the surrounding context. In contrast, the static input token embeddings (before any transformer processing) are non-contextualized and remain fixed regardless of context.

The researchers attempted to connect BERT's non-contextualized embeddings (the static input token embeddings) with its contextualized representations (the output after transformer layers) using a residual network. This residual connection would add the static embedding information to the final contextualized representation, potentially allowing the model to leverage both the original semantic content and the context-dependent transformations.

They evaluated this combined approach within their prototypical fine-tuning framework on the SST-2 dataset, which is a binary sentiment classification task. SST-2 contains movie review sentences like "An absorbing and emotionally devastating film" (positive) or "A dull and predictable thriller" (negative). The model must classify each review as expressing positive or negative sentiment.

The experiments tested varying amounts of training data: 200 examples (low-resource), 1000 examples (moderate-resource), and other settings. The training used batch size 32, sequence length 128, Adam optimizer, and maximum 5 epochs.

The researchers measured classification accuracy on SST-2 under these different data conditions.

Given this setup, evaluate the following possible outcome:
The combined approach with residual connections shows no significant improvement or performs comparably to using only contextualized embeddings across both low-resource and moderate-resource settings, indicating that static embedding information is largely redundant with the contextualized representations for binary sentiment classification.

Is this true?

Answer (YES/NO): NO